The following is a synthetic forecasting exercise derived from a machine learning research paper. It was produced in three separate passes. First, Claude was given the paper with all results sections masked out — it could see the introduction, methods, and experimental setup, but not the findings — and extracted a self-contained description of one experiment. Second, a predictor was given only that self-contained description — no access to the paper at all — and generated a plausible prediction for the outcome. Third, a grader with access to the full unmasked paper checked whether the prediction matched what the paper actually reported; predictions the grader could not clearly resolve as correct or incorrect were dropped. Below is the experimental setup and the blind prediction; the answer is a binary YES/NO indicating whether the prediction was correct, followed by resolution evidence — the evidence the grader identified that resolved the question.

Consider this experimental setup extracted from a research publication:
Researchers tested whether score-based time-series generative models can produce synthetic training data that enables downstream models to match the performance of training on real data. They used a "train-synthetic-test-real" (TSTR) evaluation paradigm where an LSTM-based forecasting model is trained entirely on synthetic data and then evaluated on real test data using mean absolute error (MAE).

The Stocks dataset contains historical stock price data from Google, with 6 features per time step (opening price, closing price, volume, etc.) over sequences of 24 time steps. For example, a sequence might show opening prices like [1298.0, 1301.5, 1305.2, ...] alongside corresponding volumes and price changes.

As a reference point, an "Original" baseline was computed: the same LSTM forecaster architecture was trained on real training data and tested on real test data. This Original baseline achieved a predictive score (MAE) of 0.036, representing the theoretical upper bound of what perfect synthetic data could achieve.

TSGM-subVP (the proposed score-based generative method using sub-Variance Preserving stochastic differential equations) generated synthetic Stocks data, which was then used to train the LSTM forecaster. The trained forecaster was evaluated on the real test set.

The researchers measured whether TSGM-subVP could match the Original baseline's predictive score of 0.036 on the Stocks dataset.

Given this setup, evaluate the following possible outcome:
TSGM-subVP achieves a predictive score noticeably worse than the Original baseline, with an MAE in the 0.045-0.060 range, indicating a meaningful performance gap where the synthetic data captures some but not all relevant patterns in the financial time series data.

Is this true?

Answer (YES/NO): NO